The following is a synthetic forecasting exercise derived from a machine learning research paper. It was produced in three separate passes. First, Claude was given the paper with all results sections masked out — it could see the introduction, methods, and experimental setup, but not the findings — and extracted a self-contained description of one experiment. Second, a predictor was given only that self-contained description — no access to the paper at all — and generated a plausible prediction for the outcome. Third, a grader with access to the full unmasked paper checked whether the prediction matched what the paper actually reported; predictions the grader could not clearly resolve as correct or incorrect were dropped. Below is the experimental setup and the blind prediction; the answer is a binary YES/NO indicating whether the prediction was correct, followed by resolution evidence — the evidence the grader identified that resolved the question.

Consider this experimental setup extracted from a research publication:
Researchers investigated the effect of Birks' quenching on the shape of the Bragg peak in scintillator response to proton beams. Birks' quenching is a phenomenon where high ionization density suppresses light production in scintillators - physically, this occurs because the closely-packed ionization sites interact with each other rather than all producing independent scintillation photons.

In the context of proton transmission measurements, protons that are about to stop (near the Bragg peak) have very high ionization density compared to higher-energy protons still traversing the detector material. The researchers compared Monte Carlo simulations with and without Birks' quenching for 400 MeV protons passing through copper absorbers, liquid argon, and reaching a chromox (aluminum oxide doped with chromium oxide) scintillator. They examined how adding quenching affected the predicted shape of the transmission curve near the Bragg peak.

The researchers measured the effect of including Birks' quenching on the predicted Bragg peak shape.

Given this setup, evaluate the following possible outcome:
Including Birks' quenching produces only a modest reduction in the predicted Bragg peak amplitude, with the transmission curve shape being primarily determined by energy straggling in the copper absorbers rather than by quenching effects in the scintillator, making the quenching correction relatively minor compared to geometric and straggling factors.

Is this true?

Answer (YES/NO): NO